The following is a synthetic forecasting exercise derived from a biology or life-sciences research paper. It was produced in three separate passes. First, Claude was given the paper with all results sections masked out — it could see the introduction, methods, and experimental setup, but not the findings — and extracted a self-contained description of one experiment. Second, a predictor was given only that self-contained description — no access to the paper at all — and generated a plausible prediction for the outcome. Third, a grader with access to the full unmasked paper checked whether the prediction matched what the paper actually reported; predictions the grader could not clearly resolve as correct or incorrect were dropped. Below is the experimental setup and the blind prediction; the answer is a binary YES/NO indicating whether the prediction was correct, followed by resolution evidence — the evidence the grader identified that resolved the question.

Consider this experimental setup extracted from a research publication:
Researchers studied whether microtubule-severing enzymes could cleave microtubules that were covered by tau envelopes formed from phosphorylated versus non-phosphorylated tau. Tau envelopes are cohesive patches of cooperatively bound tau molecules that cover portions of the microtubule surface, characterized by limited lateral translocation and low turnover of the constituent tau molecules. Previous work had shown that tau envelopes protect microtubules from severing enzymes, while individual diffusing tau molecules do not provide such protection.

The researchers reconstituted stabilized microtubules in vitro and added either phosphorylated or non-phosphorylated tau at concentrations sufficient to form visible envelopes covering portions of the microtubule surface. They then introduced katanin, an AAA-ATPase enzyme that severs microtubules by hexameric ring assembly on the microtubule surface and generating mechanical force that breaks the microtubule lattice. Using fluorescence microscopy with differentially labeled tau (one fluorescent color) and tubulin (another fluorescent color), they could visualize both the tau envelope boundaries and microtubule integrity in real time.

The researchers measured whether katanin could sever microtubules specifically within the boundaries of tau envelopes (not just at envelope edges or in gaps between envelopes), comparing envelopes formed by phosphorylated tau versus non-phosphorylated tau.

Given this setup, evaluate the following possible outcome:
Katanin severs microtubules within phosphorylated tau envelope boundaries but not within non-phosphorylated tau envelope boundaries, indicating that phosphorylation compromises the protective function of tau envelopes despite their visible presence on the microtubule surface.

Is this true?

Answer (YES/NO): NO